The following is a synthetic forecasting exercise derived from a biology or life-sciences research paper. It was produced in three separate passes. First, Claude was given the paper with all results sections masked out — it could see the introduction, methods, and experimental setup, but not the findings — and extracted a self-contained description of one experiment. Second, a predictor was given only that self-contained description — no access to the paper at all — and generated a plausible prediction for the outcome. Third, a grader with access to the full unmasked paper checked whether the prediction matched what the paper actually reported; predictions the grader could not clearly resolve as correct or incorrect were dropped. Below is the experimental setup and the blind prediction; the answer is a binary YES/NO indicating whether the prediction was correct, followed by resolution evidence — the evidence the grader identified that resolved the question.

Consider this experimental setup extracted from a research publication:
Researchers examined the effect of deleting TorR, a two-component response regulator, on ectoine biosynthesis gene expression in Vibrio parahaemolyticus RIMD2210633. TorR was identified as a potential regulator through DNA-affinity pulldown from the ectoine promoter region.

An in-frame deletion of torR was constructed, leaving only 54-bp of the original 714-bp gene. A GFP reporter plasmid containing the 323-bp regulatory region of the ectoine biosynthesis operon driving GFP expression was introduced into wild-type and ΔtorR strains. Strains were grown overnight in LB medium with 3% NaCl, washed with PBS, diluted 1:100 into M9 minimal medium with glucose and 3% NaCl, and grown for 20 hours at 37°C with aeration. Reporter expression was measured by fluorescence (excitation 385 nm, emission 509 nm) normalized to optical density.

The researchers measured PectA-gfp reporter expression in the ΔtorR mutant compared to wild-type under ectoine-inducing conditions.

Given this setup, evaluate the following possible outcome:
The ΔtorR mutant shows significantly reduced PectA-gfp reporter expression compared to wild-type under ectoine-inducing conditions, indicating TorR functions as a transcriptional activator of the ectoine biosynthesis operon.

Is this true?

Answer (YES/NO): NO